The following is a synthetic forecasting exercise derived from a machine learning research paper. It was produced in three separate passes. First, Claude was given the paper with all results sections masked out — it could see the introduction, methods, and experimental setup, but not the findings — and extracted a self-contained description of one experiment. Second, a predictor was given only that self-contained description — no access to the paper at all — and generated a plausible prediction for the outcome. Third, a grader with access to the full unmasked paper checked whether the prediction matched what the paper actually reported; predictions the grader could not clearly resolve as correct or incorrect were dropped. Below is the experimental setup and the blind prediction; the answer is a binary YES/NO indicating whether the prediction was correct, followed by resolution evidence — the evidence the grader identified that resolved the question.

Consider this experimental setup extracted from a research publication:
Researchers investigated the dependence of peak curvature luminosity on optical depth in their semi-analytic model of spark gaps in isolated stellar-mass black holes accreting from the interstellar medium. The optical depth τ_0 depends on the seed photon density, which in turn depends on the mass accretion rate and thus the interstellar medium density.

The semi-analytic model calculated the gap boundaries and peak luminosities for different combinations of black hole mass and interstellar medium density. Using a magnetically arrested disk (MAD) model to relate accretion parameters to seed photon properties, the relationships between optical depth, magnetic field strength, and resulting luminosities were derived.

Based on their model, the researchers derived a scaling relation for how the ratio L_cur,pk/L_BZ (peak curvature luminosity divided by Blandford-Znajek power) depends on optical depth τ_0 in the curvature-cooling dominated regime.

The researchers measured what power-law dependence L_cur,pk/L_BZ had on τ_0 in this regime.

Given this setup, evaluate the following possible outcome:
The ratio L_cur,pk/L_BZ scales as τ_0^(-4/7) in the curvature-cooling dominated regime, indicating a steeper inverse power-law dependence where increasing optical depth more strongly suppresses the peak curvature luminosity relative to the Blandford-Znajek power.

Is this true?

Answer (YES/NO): NO